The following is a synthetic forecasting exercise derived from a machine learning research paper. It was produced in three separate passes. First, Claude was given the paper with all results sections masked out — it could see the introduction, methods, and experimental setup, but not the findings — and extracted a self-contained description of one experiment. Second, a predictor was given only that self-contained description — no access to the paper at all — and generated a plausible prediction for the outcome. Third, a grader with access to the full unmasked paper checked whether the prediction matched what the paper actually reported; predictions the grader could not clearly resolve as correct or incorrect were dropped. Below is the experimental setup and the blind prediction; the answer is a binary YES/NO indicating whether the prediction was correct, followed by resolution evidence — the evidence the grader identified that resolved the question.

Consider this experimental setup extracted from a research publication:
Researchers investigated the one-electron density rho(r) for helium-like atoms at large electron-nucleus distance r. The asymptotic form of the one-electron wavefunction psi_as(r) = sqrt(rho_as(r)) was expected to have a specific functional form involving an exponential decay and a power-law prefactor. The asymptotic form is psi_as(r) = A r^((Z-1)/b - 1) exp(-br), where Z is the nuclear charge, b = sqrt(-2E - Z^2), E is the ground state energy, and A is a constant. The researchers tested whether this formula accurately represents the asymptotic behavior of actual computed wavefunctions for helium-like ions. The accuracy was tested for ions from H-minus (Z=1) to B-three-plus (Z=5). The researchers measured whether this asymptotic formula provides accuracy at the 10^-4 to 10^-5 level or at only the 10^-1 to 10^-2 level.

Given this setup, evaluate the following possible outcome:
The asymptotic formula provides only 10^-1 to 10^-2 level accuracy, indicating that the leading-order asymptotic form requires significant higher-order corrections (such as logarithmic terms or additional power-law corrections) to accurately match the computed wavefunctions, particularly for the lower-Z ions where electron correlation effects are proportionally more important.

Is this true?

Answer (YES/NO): NO